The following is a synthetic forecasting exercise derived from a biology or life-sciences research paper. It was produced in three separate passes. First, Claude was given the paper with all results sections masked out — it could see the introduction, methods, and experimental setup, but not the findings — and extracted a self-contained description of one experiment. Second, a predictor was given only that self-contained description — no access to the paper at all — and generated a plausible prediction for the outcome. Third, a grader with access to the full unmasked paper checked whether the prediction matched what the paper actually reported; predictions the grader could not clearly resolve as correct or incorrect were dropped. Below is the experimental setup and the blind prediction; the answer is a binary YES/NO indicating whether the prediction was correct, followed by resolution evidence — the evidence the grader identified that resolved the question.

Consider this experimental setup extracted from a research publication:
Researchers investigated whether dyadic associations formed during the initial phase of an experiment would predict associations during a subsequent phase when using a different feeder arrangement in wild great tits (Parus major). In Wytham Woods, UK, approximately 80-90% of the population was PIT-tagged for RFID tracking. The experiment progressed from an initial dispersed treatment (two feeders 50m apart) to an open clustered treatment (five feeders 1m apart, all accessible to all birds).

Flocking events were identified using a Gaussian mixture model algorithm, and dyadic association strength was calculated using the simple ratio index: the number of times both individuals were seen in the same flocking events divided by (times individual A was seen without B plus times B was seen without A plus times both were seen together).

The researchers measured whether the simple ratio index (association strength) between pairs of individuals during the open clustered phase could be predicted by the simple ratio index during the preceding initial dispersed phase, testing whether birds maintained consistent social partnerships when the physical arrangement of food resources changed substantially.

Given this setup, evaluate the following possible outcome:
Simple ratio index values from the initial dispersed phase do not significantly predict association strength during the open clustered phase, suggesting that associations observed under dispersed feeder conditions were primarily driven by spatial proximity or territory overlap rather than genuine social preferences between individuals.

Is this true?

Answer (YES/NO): NO